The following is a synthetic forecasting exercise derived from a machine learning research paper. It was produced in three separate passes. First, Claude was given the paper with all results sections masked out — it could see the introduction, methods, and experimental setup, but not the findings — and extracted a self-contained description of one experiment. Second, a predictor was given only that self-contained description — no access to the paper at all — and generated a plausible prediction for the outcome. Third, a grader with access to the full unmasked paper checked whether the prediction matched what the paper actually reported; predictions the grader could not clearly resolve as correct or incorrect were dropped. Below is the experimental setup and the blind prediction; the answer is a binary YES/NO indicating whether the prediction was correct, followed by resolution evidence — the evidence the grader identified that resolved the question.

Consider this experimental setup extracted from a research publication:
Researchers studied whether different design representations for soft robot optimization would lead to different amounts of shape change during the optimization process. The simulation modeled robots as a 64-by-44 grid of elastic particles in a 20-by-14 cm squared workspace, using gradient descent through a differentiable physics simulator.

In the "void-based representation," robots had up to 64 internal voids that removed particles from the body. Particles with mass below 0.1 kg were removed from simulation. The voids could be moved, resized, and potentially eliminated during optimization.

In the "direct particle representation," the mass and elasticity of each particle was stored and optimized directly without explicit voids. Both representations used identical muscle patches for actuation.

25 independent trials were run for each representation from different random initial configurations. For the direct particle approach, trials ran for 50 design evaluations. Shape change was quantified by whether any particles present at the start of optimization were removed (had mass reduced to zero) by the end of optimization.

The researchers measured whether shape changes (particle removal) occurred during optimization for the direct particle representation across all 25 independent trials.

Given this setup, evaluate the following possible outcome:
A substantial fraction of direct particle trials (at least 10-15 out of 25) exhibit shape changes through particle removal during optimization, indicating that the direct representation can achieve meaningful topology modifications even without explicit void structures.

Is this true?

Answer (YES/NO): NO